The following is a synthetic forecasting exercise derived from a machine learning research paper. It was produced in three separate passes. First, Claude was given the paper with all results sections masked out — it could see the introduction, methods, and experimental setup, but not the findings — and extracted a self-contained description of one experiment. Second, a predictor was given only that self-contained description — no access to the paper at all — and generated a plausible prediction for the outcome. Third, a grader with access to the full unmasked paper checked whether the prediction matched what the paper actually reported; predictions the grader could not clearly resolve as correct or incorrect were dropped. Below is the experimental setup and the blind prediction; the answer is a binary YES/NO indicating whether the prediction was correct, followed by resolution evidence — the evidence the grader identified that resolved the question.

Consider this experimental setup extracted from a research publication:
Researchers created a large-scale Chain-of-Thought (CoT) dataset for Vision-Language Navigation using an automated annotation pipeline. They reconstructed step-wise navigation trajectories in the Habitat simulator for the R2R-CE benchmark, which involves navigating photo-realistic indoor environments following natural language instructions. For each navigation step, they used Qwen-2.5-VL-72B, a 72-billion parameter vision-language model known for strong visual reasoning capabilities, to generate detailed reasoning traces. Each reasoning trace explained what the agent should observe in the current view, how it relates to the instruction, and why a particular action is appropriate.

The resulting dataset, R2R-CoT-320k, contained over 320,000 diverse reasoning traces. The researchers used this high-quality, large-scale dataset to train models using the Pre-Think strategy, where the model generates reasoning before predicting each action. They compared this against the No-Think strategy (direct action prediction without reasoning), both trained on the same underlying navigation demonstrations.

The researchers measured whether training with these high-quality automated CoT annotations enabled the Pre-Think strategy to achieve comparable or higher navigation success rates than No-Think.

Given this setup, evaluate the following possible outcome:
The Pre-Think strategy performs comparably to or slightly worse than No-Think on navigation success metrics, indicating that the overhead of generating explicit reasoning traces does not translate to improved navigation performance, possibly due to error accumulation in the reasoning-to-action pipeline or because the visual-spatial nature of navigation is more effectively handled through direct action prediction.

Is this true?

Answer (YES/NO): NO